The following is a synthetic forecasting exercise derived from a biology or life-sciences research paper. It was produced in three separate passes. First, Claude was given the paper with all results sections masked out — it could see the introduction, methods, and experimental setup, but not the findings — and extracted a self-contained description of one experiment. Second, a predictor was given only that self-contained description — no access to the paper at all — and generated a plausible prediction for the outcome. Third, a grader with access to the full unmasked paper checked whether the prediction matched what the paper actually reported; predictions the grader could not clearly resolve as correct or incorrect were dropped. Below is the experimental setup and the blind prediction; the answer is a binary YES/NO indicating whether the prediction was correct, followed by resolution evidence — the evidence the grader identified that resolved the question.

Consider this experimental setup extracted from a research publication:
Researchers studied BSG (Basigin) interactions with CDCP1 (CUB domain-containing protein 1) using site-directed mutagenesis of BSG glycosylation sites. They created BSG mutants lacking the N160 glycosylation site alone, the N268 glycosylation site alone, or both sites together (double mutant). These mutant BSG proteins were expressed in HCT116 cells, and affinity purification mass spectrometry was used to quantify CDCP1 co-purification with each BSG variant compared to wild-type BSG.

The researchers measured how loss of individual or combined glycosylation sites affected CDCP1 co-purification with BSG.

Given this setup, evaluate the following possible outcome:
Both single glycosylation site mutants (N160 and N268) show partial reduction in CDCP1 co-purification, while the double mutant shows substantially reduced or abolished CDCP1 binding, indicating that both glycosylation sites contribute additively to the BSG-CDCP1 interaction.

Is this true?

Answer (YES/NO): NO